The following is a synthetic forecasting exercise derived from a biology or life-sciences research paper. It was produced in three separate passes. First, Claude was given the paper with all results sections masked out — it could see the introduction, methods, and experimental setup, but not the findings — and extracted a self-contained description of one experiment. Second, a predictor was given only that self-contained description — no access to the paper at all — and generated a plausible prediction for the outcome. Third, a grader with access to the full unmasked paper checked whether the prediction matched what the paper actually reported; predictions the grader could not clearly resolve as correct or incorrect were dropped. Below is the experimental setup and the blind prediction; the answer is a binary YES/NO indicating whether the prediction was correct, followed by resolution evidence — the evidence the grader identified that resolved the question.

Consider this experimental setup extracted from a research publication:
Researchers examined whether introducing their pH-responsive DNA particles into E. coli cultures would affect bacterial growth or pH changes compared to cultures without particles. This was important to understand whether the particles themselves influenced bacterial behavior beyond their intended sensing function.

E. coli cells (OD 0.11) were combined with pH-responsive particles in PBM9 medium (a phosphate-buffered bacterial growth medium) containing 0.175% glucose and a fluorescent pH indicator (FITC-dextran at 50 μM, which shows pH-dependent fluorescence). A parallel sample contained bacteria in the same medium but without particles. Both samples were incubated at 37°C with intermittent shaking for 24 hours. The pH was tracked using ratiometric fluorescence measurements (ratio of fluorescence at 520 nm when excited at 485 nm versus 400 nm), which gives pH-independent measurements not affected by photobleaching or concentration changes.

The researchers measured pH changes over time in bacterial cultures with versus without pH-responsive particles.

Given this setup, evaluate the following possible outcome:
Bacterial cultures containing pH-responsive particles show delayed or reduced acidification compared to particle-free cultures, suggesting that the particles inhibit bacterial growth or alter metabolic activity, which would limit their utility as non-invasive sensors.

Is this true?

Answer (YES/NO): NO